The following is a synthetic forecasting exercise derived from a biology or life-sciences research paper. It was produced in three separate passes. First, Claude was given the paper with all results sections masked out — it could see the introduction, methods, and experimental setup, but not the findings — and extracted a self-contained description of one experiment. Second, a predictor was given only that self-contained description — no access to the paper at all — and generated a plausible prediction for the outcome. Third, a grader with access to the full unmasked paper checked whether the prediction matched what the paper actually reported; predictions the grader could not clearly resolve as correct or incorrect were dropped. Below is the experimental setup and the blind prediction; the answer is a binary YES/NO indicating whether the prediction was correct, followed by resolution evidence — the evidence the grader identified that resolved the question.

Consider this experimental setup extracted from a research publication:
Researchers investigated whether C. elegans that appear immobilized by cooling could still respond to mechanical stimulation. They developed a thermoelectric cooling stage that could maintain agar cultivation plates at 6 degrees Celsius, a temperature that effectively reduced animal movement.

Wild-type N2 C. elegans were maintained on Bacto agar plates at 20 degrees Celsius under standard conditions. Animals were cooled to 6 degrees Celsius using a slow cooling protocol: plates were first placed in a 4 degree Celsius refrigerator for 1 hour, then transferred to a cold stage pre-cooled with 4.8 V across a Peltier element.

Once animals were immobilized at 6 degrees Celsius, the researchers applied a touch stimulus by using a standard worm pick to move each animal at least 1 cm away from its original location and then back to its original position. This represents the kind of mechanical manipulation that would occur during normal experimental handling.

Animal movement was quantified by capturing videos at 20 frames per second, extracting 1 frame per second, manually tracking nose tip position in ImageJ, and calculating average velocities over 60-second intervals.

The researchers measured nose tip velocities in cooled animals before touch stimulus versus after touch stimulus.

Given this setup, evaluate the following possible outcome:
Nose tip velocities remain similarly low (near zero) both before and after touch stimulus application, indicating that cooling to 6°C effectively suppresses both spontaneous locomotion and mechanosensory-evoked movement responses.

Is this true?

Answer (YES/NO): NO